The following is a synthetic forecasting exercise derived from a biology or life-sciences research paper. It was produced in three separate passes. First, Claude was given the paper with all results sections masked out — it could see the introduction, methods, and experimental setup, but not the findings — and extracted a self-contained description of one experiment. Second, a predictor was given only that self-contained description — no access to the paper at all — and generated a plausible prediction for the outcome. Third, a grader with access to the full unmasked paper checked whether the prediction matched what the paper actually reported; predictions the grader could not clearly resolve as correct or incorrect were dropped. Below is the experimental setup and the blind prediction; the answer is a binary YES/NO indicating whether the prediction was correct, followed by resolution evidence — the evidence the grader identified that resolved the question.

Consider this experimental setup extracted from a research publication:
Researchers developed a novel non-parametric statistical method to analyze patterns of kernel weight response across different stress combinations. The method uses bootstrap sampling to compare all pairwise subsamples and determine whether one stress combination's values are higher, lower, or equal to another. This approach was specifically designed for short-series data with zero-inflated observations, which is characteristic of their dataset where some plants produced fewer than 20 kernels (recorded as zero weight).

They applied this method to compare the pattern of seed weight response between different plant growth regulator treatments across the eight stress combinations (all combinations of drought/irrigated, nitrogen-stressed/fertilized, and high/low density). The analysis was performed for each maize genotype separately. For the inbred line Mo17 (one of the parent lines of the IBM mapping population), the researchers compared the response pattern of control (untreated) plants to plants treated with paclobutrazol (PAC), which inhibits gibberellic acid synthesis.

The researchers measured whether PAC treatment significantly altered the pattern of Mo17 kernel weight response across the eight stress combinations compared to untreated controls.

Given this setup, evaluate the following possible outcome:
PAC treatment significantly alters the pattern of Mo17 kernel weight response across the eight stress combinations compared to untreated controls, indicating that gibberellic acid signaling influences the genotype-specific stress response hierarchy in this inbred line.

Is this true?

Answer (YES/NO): NO